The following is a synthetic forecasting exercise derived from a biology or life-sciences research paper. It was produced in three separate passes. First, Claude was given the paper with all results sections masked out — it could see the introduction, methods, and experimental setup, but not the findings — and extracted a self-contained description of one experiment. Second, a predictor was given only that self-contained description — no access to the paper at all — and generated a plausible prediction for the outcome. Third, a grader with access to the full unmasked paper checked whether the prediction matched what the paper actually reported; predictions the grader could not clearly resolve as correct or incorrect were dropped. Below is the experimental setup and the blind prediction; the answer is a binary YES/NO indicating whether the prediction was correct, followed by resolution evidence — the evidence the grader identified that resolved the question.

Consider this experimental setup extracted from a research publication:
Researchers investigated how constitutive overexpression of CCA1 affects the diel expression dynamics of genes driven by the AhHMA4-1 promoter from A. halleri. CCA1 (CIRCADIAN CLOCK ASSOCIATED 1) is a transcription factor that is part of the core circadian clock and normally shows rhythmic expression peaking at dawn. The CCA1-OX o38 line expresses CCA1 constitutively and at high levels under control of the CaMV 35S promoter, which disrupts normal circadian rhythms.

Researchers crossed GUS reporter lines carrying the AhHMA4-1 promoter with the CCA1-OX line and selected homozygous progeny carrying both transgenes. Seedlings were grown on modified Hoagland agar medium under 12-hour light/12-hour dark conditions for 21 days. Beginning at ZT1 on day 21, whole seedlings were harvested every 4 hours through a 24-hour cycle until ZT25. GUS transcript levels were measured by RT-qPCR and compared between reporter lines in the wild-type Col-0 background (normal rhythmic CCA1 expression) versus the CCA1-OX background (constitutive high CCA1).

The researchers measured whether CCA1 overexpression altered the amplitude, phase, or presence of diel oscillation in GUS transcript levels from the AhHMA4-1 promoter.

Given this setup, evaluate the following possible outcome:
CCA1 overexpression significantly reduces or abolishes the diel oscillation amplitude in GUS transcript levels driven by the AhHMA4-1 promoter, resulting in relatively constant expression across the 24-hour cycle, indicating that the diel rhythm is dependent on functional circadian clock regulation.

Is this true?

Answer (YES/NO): YES